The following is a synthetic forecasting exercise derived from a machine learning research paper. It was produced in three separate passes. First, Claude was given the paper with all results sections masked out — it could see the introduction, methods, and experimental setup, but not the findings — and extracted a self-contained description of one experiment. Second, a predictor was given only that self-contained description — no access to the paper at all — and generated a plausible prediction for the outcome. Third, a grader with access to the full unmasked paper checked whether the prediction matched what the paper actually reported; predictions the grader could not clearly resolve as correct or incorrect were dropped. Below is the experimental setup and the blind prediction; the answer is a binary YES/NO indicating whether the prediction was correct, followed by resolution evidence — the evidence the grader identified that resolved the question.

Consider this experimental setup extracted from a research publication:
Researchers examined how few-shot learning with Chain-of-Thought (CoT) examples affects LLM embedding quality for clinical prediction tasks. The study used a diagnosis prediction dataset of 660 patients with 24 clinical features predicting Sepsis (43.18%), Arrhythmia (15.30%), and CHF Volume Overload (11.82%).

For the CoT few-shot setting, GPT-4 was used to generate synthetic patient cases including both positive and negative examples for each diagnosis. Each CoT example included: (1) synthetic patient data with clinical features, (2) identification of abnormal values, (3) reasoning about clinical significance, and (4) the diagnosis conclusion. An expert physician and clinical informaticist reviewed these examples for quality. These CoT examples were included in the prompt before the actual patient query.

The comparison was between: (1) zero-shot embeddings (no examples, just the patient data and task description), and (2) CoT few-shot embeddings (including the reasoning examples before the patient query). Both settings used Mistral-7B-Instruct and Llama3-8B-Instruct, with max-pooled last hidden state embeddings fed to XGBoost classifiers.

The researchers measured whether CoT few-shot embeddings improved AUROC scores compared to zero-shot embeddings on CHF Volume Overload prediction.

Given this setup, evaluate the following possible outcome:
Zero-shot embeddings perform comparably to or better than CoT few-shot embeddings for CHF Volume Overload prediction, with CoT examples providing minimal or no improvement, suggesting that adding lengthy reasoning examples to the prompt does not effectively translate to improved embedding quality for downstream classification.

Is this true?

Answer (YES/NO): NO